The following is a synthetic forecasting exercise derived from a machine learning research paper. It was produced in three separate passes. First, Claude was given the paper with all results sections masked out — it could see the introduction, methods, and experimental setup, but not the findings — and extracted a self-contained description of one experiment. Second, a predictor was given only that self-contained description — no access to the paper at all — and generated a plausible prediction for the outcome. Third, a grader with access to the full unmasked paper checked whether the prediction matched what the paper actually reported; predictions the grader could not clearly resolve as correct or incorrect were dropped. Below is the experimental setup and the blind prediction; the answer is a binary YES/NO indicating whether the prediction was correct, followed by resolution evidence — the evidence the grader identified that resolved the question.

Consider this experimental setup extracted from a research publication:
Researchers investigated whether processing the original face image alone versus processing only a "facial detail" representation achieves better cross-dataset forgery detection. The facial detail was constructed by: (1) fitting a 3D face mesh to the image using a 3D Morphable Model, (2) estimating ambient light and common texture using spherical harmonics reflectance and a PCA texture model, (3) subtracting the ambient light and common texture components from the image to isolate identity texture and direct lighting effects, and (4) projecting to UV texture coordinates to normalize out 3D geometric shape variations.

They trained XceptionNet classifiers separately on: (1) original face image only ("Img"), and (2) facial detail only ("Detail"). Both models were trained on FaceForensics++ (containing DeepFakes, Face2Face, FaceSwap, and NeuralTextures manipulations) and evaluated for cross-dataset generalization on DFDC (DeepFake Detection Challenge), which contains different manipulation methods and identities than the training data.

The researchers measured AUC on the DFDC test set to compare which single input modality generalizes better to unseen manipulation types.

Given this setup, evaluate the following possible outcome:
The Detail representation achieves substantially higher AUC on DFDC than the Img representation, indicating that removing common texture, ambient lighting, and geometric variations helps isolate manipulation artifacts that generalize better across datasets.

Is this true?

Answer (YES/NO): NO